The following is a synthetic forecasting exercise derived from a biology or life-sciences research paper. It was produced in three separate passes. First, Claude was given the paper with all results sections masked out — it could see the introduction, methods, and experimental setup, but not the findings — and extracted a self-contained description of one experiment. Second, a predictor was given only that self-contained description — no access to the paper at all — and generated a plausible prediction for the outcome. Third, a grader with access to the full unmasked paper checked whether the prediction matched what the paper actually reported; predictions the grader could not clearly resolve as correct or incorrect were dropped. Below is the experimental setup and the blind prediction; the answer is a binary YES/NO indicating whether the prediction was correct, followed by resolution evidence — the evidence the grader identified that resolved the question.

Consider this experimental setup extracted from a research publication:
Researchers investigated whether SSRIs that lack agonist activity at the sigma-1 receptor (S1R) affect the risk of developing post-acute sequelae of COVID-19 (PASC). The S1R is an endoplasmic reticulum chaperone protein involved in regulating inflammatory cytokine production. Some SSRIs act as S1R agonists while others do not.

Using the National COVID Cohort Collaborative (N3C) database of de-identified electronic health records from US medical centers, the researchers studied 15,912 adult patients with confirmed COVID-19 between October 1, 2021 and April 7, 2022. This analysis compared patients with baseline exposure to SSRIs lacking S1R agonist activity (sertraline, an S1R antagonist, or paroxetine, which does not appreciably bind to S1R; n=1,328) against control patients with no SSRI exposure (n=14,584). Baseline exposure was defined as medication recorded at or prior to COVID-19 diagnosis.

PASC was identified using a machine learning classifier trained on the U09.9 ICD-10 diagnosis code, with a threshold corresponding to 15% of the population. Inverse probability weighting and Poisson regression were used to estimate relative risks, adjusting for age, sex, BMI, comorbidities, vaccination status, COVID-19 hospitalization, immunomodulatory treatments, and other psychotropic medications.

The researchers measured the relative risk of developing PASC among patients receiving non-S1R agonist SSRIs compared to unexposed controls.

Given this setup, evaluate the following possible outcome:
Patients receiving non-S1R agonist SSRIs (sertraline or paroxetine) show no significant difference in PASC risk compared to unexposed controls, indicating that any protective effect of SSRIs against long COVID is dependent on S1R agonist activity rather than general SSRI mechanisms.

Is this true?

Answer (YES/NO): NO